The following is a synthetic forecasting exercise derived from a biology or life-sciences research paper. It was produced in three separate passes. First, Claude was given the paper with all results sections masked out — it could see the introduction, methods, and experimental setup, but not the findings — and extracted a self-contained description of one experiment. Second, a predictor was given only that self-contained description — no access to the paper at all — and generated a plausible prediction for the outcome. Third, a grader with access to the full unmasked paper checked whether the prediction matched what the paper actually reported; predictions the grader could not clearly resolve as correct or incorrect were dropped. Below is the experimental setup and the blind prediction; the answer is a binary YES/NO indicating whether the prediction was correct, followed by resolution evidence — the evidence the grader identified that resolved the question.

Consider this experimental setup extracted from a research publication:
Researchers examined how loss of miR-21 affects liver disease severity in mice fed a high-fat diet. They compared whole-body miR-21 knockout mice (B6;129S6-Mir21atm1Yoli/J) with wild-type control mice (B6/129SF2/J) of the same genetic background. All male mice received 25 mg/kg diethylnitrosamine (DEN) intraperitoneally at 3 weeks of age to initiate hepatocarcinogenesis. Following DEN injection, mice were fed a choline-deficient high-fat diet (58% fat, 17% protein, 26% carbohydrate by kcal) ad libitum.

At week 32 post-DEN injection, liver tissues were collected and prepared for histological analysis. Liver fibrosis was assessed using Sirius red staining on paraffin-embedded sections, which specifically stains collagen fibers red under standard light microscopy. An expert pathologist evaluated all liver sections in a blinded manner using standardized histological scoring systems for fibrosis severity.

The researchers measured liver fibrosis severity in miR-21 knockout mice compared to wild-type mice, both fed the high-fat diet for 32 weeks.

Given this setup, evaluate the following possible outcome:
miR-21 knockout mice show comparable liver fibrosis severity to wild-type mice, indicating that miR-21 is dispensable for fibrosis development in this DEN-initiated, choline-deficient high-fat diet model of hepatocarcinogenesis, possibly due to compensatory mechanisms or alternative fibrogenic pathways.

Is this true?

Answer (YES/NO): NO